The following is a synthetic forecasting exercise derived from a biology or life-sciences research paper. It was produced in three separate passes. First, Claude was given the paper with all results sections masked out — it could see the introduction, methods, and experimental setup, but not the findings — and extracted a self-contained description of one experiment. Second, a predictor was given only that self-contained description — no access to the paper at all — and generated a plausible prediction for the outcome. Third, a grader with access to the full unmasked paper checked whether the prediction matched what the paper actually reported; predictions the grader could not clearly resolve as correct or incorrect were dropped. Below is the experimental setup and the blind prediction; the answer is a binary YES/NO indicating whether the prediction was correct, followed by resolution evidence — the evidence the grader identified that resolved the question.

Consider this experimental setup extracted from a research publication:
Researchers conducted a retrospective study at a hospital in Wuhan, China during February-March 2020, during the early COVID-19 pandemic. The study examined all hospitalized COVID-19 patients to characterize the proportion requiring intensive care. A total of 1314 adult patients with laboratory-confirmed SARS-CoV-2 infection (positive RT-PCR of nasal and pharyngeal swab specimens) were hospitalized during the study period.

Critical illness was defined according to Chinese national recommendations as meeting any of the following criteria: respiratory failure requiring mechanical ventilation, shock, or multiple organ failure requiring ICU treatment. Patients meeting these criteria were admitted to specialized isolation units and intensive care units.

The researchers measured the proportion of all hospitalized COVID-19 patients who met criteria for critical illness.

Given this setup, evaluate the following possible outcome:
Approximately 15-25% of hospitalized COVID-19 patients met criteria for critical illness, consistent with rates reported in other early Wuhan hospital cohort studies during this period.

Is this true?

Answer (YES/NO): NO